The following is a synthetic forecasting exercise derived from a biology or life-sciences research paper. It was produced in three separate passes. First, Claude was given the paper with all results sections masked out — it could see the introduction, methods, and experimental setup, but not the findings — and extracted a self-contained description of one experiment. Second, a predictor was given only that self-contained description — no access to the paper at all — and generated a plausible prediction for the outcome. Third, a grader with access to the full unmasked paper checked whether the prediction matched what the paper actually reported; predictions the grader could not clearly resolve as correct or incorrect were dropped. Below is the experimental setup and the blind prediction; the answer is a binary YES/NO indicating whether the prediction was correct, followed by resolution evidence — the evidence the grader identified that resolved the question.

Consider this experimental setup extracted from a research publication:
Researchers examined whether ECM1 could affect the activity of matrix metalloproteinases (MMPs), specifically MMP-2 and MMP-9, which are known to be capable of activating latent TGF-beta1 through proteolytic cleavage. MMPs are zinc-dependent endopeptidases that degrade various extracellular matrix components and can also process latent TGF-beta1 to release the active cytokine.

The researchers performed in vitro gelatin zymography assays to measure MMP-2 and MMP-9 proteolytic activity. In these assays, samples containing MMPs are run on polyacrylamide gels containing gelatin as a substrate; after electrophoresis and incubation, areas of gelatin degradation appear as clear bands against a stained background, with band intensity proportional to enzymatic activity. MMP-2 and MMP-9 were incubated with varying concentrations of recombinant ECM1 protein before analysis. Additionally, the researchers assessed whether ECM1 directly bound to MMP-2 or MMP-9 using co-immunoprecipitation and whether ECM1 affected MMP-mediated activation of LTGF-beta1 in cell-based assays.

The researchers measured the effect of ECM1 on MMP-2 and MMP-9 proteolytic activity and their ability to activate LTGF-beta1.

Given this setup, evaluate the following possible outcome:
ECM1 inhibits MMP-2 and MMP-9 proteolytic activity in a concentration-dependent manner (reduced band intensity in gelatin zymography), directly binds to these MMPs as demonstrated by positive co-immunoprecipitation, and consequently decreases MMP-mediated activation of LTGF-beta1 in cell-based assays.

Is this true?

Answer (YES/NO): NO